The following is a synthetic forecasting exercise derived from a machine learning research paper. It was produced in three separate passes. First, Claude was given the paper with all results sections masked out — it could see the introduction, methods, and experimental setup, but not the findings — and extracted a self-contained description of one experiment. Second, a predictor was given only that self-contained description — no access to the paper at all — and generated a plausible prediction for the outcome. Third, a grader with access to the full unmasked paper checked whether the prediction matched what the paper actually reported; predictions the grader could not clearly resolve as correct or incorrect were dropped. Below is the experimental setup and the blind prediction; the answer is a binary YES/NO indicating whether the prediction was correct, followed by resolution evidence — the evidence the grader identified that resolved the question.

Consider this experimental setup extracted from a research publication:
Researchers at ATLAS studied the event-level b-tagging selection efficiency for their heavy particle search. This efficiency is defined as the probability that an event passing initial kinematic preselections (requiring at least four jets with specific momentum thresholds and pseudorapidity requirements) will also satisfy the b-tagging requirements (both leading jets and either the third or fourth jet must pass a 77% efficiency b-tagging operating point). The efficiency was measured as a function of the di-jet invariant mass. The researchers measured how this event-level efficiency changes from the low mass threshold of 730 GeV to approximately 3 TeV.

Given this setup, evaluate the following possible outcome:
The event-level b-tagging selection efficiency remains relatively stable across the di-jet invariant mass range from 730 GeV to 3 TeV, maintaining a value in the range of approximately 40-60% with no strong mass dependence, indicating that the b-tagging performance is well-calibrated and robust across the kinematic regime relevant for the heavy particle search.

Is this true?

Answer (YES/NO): NO